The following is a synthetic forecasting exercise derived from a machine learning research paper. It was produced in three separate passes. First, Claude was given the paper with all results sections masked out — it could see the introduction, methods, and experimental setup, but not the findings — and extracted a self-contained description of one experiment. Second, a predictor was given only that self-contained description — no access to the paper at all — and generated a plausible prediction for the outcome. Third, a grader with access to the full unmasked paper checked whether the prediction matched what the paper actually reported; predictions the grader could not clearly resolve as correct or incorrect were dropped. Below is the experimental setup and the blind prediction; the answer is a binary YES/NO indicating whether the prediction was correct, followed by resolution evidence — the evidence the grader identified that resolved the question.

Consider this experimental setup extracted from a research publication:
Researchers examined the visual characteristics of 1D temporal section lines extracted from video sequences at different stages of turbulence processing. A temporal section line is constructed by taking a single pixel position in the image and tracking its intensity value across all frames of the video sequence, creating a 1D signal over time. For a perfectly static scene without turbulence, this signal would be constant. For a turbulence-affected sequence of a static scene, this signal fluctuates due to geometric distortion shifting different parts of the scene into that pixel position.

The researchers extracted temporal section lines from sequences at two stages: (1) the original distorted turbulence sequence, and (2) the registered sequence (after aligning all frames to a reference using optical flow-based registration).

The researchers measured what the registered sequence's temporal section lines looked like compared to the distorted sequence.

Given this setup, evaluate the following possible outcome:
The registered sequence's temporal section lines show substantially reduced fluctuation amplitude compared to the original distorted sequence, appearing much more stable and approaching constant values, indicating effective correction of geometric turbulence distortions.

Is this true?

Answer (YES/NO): NO